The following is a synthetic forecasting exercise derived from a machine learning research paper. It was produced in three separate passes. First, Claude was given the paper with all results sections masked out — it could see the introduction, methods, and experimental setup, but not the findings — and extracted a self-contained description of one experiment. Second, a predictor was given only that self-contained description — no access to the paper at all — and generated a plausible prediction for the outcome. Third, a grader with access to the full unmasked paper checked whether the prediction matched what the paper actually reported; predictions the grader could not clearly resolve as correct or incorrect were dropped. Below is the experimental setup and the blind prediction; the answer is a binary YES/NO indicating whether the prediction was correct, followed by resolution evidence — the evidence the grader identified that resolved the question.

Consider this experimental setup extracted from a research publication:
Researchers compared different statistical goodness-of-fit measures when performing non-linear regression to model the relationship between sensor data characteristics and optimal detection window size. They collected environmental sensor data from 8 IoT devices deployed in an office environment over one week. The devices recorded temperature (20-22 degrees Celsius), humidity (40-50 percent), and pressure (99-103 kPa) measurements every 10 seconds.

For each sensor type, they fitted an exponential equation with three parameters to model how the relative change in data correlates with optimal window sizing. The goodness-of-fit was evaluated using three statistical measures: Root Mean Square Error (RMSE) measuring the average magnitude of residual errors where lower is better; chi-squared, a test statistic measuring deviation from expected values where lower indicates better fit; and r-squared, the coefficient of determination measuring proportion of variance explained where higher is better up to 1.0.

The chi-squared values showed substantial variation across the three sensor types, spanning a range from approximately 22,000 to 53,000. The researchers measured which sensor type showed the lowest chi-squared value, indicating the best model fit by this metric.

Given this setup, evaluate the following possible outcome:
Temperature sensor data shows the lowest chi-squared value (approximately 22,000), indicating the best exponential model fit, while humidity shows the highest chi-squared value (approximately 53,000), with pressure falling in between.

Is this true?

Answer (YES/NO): NO